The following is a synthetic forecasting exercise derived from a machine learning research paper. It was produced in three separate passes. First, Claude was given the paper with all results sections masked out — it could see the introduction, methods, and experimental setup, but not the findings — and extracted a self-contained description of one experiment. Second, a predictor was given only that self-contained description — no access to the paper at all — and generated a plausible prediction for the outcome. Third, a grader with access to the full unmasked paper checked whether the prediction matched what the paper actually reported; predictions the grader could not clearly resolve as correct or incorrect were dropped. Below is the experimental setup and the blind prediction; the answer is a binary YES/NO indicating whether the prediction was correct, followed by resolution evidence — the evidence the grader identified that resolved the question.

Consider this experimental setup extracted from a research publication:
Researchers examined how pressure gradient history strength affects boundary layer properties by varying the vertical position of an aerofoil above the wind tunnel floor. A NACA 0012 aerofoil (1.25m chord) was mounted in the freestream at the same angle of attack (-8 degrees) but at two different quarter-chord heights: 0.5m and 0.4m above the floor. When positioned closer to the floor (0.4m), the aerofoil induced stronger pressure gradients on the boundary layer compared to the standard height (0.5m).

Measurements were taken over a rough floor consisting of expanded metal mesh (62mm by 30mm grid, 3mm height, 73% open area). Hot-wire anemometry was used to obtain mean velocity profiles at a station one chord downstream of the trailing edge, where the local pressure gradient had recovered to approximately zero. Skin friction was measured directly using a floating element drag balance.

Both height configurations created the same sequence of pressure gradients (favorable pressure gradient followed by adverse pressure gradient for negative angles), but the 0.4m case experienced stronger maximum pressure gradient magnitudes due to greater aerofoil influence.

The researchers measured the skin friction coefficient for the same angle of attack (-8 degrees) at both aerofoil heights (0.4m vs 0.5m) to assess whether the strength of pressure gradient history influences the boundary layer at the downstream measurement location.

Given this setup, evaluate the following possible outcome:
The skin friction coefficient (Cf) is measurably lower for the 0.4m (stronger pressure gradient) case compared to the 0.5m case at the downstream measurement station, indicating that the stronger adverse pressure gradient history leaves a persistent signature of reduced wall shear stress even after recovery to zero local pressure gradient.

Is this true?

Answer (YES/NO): YES